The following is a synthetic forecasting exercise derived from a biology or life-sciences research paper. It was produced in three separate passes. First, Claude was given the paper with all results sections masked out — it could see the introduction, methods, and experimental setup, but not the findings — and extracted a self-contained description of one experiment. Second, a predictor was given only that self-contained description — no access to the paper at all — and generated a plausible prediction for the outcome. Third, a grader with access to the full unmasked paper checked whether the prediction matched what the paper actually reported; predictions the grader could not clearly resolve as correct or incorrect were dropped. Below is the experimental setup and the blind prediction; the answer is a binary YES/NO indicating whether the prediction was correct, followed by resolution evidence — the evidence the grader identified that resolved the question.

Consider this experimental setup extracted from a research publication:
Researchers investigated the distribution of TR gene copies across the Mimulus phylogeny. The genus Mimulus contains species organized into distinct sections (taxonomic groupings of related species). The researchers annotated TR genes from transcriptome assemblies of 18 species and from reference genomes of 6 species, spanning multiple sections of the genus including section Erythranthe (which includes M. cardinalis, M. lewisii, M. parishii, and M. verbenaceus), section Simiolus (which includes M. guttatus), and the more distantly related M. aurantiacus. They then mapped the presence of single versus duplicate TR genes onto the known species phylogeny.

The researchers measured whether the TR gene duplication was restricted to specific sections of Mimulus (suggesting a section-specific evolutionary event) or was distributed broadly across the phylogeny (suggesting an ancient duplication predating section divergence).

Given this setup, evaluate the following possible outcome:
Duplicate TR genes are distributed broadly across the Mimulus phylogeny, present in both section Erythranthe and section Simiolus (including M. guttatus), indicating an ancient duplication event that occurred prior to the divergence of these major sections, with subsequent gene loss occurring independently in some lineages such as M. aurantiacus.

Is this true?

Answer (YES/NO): NO